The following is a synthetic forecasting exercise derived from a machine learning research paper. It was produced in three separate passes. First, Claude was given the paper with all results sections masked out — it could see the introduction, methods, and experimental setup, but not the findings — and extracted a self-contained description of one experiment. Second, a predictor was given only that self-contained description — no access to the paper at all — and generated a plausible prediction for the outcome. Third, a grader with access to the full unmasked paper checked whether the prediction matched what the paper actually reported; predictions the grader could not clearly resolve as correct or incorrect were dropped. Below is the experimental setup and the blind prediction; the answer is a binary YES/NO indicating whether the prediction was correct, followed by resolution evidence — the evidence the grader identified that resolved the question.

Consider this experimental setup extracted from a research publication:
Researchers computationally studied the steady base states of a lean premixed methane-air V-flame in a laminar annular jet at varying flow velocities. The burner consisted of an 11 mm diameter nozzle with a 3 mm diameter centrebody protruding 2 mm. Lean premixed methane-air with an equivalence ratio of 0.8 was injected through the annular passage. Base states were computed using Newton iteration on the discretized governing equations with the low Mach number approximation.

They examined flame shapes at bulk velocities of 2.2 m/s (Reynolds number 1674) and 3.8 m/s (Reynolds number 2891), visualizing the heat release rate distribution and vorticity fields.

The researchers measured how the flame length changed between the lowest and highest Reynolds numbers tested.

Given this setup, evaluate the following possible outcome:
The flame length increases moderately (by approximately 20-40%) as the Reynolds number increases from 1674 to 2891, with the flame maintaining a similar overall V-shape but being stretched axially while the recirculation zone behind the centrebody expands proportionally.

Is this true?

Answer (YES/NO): NO